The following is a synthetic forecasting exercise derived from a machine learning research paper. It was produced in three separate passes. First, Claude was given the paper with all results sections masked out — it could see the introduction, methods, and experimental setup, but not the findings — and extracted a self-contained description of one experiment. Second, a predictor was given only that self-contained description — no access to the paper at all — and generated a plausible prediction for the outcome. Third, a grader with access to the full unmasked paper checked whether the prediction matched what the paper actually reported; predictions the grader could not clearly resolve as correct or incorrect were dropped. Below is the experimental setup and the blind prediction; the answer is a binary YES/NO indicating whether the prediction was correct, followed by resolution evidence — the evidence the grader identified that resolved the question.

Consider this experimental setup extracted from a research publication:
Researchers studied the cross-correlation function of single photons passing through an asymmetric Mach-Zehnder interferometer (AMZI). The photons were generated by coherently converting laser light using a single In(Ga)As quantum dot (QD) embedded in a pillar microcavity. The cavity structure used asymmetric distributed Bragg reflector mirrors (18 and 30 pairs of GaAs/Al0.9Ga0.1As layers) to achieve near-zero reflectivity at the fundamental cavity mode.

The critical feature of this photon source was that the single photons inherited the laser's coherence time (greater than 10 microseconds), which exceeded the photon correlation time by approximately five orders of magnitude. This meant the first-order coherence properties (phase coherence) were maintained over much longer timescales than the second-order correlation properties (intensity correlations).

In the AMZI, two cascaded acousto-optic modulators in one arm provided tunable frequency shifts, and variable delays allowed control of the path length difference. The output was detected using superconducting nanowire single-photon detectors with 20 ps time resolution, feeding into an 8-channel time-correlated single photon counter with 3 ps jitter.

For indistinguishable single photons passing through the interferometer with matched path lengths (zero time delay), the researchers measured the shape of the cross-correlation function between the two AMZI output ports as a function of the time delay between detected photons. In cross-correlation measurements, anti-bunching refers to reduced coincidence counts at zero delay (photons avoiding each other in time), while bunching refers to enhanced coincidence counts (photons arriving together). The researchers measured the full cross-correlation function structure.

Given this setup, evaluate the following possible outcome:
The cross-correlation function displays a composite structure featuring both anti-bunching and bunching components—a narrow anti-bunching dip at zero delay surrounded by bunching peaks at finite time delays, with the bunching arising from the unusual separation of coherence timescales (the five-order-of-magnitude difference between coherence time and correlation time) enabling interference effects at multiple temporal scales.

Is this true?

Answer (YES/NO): YES